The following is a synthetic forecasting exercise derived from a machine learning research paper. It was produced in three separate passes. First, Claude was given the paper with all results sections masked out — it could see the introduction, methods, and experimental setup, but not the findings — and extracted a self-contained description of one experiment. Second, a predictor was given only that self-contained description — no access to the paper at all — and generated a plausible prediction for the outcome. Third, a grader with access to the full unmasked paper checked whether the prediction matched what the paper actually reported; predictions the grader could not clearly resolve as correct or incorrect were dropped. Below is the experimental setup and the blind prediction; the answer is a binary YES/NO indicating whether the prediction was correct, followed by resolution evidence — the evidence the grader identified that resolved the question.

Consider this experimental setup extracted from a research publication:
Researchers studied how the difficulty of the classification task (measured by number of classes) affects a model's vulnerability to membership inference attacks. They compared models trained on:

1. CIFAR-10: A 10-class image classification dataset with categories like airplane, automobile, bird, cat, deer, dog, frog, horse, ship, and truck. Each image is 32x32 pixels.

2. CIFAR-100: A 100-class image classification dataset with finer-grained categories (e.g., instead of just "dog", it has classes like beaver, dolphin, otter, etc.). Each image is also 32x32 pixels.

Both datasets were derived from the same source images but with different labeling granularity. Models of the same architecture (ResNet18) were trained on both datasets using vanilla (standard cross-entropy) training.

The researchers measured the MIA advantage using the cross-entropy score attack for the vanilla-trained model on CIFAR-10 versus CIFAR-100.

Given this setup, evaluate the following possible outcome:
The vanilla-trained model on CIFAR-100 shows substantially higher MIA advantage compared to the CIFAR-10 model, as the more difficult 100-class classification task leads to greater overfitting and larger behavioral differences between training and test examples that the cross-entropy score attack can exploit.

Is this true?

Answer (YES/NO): YES